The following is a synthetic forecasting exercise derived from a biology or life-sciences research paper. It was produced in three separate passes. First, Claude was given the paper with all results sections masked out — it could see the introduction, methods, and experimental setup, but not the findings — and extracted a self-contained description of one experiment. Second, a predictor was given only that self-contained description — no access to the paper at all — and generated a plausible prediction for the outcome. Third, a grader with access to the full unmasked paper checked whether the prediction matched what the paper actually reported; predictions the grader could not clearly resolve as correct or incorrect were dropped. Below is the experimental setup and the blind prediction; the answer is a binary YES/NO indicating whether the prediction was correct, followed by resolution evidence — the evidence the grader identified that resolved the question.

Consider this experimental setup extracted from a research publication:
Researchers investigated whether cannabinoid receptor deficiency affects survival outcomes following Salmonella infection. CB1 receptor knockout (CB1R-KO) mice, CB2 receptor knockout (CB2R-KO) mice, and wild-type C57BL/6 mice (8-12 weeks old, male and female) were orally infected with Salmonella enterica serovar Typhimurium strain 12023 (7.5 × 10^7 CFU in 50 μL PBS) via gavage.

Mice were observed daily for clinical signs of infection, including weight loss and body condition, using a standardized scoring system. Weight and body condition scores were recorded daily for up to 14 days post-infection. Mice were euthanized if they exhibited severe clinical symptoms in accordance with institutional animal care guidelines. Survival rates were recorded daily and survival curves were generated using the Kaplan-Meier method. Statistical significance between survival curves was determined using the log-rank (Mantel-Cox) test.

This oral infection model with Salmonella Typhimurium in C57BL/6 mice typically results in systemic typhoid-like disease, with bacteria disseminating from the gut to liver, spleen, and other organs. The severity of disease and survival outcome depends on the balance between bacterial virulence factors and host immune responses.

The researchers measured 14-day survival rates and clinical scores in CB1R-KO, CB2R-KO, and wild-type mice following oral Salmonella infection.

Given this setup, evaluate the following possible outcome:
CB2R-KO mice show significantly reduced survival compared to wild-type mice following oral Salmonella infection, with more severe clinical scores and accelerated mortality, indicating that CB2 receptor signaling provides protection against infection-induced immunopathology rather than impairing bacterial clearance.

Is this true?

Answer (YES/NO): YES